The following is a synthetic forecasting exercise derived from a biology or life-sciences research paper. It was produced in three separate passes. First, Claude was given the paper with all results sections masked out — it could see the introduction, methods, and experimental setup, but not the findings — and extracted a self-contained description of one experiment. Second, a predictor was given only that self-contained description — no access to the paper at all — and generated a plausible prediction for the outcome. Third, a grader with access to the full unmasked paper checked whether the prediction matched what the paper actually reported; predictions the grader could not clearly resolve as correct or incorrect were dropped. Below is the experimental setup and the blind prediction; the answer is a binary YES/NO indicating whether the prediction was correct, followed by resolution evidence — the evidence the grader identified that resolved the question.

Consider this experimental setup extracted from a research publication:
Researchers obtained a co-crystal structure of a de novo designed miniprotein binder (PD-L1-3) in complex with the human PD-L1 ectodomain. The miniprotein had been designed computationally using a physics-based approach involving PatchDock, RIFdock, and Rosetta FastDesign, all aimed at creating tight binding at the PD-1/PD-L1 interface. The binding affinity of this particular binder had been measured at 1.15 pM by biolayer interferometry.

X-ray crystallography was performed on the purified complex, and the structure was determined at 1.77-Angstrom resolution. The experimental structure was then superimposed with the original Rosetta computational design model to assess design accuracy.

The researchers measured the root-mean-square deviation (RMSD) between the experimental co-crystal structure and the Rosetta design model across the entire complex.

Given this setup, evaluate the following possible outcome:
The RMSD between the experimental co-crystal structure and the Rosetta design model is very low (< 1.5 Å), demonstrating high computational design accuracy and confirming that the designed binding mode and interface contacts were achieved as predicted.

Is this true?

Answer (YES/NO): YES